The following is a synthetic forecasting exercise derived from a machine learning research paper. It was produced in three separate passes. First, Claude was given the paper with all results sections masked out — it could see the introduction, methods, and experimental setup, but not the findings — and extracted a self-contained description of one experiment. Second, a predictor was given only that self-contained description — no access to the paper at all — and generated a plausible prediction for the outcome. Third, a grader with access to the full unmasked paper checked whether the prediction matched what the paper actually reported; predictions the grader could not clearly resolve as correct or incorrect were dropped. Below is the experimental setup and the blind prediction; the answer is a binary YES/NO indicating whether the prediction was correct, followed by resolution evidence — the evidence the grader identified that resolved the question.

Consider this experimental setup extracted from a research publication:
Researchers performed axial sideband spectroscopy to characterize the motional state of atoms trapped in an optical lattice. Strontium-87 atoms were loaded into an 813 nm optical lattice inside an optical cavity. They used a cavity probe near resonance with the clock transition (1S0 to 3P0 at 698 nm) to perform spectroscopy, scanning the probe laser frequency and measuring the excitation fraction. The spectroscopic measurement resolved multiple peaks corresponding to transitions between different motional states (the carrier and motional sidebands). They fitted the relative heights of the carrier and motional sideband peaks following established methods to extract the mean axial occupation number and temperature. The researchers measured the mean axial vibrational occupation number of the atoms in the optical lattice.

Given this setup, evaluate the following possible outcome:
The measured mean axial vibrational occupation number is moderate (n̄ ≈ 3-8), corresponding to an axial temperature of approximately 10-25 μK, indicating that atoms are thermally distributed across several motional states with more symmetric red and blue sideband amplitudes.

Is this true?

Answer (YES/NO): NO